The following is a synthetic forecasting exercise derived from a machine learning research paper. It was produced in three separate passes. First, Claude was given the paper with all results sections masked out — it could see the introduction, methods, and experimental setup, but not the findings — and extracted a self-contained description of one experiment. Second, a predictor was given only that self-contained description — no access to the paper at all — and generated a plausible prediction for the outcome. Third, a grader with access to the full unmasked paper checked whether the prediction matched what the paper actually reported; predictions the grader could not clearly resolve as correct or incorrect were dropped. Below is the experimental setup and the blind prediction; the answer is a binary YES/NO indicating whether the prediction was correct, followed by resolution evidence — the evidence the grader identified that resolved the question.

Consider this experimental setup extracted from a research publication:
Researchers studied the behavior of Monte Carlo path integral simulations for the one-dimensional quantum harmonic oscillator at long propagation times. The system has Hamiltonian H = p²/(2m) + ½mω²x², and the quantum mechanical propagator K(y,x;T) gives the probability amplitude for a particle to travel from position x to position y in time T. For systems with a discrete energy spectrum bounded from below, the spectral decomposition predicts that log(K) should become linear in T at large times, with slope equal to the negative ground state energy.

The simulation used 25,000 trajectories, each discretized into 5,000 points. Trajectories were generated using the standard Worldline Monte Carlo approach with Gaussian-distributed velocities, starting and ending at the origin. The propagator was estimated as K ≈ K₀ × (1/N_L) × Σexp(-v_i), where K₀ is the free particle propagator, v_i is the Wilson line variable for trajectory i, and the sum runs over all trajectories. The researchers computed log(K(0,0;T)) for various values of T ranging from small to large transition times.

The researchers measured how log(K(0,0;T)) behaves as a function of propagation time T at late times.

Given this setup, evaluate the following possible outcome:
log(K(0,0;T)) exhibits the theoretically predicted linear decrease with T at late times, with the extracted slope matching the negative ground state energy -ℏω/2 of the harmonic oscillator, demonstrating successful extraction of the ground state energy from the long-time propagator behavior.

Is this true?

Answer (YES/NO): NO